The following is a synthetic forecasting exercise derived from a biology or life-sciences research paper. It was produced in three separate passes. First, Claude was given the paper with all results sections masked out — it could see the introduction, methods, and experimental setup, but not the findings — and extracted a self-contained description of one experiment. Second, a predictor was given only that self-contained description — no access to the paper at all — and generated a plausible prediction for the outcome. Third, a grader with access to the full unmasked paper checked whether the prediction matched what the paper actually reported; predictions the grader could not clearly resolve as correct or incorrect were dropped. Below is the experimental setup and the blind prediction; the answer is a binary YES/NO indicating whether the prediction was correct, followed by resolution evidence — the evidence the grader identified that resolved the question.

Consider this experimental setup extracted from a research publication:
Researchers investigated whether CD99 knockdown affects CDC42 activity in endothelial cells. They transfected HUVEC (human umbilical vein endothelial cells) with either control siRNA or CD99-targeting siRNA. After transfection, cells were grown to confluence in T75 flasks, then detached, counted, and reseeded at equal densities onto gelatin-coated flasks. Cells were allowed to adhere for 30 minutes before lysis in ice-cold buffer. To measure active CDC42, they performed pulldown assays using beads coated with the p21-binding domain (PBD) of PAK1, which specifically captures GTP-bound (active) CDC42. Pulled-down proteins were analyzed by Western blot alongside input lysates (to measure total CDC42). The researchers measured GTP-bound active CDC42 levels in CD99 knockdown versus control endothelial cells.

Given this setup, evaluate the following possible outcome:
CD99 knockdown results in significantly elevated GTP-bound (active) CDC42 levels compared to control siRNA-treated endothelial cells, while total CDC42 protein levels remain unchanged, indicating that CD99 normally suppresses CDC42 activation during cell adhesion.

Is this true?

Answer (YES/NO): NO